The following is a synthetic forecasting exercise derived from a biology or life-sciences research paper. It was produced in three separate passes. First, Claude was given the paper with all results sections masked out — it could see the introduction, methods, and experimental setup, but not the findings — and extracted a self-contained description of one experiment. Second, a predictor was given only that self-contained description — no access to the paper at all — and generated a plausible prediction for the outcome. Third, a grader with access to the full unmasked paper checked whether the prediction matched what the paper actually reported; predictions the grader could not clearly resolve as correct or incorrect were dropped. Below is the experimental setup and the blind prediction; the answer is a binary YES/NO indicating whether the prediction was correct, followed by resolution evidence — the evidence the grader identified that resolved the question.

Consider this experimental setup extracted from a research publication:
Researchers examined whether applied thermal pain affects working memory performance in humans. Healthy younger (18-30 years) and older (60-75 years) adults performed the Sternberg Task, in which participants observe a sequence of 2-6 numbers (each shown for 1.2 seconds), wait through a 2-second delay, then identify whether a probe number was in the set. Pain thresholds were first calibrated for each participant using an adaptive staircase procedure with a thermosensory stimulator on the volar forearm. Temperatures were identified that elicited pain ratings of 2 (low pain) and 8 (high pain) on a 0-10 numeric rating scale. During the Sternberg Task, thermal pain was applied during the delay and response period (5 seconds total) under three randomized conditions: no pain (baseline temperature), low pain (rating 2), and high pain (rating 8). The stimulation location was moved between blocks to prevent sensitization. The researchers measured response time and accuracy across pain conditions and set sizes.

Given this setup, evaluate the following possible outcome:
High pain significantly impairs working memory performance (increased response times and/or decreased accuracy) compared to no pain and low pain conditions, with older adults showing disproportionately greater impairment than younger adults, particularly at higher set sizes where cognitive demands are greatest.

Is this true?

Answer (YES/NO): NO